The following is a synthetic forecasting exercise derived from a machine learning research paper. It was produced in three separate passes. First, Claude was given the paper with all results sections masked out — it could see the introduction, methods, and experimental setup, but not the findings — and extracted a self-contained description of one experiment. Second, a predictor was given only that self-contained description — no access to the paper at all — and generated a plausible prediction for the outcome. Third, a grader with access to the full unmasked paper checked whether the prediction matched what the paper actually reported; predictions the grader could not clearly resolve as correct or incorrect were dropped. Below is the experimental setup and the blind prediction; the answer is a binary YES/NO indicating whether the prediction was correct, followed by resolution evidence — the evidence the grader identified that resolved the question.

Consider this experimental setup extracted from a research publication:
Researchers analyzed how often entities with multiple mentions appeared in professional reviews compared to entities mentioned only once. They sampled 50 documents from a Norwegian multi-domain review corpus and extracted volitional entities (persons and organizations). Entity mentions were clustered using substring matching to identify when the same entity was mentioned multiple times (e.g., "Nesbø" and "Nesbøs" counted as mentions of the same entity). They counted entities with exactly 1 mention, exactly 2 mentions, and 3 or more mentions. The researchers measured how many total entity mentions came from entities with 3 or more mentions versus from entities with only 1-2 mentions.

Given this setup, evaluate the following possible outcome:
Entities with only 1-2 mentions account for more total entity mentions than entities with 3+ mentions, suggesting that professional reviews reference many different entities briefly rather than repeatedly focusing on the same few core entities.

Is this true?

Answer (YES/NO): NO